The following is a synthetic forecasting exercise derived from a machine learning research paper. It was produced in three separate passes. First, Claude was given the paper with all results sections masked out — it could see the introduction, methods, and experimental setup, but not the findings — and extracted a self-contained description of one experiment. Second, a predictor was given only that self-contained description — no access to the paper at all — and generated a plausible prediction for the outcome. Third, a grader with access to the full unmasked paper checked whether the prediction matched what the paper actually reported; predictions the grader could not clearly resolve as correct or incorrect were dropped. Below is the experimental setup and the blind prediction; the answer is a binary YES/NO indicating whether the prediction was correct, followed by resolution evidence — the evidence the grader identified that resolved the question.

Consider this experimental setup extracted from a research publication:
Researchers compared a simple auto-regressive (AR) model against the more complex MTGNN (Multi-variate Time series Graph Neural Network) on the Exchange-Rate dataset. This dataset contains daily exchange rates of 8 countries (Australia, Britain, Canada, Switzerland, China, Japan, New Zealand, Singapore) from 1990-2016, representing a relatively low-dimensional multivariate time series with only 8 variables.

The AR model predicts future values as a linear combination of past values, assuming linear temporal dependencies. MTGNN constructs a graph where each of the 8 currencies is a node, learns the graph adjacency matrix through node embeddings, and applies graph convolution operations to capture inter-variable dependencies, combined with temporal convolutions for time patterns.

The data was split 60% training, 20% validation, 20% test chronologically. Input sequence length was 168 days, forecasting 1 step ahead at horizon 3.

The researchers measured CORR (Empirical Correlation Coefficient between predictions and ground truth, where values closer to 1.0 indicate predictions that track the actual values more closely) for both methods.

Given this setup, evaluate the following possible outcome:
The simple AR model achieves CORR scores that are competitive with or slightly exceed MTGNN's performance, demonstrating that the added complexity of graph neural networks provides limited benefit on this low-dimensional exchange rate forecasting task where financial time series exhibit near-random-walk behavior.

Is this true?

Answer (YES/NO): NO